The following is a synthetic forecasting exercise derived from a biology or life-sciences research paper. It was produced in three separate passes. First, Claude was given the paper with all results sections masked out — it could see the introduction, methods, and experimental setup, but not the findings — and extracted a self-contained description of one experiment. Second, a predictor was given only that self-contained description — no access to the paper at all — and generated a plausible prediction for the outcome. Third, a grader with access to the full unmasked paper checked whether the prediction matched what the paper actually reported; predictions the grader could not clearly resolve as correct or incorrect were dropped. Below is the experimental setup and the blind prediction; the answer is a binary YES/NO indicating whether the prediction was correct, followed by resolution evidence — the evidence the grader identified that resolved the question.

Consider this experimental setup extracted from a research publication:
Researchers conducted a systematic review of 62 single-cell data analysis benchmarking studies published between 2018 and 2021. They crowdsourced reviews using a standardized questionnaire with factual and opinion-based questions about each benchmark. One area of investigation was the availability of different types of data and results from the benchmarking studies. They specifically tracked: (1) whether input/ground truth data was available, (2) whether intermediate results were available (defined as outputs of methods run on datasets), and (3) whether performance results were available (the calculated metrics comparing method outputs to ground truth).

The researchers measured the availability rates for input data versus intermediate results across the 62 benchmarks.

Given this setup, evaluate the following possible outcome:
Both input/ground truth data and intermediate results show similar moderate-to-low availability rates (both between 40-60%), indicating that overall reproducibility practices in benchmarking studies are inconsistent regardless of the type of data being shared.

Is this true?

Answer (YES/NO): NO